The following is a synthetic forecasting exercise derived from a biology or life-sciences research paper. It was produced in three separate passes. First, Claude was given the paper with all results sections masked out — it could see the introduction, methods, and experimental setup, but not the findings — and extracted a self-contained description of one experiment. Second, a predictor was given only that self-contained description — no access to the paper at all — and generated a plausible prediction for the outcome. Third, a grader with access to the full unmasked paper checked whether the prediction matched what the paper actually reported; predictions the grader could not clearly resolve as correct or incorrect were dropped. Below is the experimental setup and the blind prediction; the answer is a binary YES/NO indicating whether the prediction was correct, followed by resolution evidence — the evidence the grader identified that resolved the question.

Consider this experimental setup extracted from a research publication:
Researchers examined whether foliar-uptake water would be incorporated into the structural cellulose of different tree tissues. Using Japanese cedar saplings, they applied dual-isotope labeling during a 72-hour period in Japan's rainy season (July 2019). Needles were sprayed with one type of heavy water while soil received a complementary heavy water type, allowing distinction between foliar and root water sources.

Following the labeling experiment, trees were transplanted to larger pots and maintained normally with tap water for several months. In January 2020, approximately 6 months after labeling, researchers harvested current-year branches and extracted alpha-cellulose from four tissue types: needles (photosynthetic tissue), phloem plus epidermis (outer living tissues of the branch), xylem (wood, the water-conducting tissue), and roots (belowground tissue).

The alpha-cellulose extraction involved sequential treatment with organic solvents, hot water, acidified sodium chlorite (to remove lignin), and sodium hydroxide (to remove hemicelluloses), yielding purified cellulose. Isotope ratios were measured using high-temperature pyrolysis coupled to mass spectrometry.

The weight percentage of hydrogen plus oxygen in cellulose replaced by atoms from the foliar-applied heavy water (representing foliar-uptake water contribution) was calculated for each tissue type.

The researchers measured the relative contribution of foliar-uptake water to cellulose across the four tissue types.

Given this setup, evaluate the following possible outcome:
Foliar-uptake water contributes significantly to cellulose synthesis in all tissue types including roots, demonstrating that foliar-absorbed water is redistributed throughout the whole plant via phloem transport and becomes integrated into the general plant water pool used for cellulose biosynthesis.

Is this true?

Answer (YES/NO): NO